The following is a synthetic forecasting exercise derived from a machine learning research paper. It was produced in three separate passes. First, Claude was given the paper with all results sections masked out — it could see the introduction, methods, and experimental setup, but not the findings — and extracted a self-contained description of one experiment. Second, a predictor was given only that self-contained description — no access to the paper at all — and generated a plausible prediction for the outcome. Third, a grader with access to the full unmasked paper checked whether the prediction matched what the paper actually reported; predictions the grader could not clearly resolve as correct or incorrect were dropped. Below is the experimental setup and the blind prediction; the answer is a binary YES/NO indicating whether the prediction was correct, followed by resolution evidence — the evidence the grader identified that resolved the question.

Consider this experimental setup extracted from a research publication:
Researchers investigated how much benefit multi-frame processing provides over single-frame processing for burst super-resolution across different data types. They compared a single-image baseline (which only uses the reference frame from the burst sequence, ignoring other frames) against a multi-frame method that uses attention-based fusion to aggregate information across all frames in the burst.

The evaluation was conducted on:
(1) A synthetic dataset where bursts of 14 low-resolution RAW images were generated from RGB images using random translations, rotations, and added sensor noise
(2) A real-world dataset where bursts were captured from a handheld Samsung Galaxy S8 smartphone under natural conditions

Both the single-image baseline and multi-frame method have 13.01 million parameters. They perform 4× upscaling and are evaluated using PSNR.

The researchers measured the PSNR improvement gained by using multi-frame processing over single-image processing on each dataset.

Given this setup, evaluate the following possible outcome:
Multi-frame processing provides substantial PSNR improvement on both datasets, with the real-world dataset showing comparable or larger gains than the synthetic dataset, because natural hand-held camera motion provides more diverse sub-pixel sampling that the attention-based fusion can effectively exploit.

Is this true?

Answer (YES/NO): NO